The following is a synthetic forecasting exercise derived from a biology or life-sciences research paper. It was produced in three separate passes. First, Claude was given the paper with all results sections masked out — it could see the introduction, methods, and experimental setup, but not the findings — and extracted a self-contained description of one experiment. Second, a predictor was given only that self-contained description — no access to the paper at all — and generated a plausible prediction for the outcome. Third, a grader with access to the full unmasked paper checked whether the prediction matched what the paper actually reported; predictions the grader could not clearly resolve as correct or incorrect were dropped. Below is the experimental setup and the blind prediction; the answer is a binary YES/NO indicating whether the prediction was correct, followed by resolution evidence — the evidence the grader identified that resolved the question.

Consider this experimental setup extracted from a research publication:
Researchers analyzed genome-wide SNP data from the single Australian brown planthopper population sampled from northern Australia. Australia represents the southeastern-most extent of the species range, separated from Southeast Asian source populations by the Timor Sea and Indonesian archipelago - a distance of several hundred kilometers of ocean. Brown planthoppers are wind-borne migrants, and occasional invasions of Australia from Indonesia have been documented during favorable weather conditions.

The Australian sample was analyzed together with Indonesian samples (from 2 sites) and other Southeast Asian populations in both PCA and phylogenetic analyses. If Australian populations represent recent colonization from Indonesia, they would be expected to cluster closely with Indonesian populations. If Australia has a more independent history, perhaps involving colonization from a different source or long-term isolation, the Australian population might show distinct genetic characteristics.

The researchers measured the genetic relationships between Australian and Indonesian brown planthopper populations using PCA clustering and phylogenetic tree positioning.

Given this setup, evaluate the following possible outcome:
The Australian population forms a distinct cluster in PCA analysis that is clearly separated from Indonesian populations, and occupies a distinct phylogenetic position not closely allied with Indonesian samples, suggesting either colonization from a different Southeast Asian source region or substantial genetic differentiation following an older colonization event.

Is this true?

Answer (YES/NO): YES